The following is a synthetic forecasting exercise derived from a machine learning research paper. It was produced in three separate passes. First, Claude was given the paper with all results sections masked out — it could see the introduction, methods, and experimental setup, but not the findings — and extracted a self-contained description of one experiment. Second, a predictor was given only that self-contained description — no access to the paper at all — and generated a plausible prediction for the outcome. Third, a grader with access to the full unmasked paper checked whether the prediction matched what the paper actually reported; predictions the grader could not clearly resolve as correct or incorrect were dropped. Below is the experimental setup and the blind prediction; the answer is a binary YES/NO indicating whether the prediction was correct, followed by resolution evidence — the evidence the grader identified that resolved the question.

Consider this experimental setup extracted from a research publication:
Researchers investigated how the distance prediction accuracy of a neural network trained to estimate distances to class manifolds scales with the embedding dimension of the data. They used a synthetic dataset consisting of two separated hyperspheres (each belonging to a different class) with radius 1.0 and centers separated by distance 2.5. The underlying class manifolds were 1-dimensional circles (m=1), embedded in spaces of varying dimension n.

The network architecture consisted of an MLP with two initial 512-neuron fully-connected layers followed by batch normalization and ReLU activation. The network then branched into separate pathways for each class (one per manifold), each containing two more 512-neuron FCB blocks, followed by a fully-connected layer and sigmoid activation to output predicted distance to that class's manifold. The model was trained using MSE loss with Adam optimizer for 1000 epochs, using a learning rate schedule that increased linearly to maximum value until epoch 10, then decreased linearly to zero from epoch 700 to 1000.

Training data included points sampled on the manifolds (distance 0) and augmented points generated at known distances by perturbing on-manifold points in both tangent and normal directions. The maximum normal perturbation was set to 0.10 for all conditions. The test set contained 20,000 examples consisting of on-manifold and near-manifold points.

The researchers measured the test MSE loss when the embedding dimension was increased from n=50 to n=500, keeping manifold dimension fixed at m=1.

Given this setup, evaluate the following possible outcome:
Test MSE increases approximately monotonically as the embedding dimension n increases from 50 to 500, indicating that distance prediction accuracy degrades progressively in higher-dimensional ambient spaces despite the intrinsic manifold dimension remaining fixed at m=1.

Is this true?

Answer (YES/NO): NO